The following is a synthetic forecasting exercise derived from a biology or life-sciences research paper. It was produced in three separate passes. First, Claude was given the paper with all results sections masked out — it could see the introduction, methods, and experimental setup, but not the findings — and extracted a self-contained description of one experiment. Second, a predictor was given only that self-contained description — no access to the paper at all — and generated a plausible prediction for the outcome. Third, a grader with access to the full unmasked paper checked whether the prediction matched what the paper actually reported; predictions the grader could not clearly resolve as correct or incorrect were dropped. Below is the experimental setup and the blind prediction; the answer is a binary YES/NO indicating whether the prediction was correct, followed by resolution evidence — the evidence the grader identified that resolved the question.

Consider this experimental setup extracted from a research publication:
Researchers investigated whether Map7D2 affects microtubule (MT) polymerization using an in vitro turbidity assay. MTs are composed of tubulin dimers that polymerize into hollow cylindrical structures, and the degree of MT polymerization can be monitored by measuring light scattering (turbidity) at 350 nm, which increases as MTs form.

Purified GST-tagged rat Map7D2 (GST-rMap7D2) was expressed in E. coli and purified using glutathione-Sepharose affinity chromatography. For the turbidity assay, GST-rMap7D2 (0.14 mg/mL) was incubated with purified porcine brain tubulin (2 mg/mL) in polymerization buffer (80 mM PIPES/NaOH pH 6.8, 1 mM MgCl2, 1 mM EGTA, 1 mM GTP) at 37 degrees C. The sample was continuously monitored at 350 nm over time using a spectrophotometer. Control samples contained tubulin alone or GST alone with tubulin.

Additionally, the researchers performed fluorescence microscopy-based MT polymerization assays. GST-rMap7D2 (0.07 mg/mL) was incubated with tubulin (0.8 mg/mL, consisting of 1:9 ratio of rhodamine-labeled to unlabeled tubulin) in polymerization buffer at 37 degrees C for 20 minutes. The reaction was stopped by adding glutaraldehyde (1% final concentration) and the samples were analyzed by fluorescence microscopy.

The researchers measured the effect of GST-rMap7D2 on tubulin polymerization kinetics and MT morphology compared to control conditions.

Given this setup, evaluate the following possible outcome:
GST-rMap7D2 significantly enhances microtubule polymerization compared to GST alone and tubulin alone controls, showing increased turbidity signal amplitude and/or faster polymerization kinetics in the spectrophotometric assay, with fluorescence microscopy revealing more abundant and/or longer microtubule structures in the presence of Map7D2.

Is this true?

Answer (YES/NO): YES